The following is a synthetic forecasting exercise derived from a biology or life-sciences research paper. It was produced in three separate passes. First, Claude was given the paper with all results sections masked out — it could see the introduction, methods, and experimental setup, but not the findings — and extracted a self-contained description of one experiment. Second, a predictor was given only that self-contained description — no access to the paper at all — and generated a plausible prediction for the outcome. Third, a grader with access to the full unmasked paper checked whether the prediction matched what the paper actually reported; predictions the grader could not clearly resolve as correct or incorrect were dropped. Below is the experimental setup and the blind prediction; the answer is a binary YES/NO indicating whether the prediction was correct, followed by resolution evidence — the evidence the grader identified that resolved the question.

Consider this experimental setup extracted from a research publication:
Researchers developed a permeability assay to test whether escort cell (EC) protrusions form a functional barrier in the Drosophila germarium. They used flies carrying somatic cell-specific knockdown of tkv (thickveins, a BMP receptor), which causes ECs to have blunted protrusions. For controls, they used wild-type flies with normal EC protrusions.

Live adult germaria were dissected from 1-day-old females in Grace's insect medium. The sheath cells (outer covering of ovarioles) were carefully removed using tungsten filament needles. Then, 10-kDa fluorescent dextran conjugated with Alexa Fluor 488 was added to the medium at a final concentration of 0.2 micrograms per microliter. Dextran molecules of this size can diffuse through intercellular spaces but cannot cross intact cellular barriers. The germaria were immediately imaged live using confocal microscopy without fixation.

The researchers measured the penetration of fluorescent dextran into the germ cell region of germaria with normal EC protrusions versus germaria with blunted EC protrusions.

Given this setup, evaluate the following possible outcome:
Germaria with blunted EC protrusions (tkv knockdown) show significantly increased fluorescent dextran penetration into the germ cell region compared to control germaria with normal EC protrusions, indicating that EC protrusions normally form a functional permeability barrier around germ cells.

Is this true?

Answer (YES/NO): YES